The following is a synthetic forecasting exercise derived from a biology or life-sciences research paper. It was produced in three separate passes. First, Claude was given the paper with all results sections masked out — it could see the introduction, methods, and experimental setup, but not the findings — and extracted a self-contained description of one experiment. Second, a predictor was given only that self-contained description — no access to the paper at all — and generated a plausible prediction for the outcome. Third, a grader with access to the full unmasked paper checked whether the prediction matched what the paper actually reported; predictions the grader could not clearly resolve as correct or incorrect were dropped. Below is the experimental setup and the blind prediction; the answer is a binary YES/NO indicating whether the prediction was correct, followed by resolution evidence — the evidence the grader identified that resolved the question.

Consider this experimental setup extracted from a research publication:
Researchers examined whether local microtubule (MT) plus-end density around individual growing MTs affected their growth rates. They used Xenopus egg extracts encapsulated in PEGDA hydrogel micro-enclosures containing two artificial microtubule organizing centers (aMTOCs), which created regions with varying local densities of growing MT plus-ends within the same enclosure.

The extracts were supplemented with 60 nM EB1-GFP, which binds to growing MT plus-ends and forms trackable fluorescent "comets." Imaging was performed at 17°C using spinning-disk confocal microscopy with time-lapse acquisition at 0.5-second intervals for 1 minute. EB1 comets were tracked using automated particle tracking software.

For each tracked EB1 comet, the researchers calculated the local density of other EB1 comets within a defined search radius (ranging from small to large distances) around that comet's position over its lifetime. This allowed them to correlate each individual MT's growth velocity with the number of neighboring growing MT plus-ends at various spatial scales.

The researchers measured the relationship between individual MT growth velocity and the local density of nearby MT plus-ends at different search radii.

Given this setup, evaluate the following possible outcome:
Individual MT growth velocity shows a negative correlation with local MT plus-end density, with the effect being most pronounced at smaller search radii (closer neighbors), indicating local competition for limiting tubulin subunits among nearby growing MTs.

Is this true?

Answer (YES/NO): NO